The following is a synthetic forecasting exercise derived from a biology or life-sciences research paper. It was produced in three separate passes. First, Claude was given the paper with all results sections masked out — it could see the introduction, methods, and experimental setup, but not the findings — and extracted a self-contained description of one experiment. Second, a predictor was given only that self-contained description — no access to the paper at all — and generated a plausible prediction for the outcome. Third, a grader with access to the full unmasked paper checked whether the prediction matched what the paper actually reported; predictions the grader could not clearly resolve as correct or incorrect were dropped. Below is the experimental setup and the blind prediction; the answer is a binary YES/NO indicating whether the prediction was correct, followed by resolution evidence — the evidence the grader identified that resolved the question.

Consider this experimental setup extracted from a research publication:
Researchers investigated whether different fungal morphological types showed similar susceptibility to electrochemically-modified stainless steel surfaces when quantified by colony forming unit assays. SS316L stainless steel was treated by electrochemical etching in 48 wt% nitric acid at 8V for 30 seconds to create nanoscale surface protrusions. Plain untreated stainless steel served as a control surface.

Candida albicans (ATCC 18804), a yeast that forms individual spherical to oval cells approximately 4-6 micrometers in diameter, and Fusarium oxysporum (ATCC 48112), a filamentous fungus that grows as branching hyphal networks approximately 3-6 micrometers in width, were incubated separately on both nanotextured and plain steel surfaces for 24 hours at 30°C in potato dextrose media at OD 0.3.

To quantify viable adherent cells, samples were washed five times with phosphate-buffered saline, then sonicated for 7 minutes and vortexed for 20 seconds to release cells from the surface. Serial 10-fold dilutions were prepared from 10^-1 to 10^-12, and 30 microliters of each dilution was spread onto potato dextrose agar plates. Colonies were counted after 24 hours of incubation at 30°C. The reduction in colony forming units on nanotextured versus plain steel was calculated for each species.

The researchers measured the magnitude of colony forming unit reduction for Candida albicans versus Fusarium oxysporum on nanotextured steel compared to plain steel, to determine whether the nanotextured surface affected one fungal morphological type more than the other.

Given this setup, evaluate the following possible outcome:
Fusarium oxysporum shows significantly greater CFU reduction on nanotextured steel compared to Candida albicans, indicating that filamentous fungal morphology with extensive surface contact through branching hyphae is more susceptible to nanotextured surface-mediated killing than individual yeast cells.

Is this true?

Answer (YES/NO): NO